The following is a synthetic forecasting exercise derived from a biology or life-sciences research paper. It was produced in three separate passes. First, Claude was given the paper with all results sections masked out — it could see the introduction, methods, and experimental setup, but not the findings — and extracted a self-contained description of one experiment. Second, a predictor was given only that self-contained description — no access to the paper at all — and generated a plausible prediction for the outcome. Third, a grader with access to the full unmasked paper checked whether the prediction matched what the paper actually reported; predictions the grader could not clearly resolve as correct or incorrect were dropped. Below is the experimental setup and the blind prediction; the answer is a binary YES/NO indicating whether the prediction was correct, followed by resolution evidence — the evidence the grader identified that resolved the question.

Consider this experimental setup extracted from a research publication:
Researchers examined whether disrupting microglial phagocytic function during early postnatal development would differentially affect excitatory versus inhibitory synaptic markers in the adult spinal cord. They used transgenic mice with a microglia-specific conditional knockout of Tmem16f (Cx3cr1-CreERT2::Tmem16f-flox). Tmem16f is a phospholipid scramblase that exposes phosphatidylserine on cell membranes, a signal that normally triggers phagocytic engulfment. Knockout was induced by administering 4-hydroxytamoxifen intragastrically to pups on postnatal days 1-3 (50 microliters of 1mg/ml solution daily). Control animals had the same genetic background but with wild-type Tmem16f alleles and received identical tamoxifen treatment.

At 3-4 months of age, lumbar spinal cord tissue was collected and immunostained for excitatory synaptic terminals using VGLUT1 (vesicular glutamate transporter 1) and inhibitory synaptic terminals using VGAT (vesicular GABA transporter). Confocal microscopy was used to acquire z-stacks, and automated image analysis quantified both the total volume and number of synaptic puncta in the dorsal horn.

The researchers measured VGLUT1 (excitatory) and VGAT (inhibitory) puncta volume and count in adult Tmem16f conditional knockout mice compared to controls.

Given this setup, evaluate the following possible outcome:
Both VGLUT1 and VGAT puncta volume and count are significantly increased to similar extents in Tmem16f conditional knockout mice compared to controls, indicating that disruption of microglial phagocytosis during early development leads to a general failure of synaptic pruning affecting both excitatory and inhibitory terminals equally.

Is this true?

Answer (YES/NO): NO